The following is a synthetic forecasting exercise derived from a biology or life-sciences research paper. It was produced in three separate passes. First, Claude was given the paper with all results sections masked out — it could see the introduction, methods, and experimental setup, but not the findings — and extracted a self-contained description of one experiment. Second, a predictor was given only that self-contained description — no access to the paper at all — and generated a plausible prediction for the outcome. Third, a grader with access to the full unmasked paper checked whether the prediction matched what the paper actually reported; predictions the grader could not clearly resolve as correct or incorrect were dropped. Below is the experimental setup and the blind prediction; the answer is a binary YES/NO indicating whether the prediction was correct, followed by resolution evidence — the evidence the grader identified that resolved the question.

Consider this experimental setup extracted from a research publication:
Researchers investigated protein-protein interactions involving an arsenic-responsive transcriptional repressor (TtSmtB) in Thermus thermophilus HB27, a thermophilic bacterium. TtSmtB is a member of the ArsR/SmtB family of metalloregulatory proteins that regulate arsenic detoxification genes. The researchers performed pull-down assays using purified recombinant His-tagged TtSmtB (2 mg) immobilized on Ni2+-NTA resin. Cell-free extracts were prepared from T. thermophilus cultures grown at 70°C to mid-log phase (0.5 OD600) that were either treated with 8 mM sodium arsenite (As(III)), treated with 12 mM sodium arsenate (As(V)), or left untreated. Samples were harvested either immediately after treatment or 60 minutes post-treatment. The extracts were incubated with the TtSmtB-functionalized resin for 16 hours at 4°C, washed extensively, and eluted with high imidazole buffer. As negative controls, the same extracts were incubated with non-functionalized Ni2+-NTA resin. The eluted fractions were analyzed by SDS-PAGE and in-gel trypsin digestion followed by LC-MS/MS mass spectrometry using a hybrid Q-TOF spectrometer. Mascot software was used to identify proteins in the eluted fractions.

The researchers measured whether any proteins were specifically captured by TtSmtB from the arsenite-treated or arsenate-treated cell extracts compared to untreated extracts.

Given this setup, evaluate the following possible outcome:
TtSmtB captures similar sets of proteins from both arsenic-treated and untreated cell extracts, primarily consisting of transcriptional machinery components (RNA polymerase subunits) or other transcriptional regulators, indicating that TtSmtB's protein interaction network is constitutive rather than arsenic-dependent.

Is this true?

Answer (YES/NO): NO